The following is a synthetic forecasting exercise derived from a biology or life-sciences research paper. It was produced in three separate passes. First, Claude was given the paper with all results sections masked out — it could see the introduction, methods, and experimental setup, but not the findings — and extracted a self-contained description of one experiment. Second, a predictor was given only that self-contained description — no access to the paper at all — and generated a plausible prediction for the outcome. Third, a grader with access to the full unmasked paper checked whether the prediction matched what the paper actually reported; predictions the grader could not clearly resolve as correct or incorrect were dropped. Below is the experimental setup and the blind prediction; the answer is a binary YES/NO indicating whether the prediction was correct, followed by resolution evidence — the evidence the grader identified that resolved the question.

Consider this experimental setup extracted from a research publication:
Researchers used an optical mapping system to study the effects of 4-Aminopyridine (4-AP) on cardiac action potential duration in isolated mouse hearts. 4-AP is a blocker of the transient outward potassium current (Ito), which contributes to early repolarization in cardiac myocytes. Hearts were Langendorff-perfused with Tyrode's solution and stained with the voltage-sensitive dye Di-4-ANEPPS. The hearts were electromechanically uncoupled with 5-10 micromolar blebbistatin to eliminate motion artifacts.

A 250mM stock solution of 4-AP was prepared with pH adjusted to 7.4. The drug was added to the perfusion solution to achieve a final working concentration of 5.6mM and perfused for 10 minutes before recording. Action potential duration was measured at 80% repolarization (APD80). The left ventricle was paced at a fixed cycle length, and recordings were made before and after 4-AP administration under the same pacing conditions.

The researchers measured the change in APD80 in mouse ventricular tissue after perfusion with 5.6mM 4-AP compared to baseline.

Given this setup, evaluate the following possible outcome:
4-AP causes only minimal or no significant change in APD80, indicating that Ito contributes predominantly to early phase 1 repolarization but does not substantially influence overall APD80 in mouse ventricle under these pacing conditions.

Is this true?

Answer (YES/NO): NO